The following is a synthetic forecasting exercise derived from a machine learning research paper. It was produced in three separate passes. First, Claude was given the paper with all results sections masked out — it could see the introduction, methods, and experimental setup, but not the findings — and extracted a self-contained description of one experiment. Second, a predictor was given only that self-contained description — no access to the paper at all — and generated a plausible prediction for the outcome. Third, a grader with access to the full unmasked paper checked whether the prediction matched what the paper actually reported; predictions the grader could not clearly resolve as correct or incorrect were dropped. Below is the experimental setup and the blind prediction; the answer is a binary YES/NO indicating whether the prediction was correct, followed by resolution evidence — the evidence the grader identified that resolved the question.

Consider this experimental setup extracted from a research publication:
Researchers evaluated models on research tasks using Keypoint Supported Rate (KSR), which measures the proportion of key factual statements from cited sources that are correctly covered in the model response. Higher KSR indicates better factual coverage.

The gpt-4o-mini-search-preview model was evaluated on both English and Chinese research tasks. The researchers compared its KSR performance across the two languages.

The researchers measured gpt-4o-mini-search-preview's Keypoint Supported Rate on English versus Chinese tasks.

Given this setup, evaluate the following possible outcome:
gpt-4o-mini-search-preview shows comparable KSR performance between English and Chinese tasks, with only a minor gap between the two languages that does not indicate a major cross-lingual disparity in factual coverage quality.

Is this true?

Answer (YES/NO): NO